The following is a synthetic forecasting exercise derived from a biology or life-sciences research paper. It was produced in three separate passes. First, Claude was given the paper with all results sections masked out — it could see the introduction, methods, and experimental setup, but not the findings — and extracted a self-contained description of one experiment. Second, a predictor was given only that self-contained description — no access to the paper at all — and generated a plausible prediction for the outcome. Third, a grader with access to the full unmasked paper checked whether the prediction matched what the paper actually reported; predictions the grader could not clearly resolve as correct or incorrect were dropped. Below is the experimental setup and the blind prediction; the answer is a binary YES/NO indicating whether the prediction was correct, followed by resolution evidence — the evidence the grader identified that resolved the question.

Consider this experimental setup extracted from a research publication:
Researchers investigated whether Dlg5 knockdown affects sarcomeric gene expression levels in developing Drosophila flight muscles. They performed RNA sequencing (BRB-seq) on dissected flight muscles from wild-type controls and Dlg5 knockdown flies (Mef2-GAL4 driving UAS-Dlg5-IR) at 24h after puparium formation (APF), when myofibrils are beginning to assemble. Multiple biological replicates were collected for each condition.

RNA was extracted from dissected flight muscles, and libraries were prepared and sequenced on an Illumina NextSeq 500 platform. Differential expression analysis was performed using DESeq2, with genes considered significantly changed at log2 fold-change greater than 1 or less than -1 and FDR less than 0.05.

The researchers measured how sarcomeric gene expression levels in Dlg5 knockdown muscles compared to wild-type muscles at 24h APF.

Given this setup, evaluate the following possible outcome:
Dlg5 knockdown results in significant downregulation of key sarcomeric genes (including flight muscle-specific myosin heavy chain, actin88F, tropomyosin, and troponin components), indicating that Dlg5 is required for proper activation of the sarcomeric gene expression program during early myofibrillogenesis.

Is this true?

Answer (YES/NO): NO